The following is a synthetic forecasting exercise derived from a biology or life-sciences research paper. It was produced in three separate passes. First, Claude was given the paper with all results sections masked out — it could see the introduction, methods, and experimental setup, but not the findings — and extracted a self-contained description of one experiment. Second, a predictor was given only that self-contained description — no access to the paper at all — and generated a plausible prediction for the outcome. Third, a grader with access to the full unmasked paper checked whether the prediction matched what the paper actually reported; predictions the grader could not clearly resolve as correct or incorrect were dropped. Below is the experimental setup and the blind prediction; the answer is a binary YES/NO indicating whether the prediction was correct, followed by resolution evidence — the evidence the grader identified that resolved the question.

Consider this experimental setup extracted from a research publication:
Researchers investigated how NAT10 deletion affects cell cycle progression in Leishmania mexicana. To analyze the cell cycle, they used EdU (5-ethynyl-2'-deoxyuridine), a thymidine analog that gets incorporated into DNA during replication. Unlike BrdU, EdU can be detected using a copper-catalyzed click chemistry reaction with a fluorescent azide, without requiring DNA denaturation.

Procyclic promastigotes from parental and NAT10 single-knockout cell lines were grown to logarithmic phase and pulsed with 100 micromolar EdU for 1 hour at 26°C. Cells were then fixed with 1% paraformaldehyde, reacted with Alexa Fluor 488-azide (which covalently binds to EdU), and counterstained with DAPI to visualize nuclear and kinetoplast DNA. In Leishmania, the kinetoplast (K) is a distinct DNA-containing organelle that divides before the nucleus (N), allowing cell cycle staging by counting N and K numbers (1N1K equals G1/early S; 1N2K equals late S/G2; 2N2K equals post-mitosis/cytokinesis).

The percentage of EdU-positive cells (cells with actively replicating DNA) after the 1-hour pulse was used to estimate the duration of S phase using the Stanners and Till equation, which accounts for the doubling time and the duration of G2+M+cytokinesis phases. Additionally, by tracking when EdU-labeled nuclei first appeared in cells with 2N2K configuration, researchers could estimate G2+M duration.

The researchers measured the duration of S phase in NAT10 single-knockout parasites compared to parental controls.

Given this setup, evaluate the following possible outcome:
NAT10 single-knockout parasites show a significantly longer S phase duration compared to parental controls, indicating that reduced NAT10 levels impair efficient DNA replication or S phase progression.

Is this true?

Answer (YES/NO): NO